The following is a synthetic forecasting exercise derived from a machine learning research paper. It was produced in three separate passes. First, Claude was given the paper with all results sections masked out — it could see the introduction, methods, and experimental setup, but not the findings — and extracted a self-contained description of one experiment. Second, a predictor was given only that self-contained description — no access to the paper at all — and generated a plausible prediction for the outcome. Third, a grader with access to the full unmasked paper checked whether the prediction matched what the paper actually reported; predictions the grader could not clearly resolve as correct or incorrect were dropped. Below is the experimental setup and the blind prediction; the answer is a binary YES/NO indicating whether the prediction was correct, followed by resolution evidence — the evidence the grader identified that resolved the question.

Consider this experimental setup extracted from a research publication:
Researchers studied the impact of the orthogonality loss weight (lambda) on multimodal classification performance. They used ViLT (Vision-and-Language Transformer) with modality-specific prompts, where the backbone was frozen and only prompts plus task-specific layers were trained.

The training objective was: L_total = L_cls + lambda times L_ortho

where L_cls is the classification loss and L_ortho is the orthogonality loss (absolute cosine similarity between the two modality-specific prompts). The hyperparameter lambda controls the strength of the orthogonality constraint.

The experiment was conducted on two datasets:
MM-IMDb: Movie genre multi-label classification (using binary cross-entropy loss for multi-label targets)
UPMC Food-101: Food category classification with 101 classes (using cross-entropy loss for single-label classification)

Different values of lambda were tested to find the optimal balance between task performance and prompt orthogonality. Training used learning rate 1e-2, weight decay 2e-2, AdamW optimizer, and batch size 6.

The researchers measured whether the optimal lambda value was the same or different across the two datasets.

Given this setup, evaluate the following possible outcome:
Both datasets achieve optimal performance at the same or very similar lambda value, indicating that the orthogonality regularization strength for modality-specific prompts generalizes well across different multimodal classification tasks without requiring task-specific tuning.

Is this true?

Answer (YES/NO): NO